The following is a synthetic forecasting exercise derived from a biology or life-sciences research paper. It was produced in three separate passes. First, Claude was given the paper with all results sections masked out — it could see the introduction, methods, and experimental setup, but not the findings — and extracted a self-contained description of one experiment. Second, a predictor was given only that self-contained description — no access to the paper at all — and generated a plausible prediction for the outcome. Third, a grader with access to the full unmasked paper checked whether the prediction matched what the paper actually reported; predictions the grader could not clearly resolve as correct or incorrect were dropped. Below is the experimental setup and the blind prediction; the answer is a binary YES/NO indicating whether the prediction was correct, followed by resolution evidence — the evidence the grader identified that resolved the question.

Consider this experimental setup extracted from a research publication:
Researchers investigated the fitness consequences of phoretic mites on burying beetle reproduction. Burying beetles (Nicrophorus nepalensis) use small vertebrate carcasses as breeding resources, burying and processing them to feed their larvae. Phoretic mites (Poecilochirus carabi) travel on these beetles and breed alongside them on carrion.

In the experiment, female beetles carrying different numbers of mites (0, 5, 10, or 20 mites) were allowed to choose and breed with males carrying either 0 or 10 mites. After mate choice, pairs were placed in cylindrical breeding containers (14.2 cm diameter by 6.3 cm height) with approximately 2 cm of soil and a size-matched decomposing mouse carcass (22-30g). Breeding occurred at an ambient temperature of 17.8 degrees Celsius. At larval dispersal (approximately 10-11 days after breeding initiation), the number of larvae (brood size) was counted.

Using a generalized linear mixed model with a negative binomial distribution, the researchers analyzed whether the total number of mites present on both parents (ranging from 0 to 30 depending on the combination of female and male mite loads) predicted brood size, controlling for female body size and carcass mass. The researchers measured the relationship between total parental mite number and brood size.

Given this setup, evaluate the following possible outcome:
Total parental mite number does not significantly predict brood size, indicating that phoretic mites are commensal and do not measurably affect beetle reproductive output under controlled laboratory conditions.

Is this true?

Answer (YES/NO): YES